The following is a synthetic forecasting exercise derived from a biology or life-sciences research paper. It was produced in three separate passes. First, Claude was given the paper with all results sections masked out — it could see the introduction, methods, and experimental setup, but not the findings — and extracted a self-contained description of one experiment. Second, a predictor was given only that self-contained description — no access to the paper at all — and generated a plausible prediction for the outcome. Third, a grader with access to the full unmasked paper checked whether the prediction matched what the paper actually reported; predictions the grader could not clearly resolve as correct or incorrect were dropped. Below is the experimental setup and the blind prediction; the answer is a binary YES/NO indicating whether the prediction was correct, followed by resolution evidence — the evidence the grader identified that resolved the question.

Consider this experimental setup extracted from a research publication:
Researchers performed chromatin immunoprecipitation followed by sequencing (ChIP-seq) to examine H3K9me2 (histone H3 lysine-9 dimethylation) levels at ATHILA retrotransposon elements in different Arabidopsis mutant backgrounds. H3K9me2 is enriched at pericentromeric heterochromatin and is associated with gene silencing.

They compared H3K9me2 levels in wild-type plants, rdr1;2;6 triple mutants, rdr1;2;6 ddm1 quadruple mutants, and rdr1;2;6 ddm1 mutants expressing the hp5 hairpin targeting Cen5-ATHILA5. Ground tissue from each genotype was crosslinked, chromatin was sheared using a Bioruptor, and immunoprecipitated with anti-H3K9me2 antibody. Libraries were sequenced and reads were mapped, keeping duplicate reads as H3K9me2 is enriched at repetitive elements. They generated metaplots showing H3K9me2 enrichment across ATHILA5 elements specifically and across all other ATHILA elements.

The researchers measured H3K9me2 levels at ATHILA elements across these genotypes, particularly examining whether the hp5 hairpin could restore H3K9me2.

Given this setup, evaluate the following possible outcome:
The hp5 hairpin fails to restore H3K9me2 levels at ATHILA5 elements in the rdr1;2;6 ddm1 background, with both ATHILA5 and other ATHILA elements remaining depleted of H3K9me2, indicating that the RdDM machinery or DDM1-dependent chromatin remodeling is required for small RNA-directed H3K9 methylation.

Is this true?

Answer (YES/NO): NO